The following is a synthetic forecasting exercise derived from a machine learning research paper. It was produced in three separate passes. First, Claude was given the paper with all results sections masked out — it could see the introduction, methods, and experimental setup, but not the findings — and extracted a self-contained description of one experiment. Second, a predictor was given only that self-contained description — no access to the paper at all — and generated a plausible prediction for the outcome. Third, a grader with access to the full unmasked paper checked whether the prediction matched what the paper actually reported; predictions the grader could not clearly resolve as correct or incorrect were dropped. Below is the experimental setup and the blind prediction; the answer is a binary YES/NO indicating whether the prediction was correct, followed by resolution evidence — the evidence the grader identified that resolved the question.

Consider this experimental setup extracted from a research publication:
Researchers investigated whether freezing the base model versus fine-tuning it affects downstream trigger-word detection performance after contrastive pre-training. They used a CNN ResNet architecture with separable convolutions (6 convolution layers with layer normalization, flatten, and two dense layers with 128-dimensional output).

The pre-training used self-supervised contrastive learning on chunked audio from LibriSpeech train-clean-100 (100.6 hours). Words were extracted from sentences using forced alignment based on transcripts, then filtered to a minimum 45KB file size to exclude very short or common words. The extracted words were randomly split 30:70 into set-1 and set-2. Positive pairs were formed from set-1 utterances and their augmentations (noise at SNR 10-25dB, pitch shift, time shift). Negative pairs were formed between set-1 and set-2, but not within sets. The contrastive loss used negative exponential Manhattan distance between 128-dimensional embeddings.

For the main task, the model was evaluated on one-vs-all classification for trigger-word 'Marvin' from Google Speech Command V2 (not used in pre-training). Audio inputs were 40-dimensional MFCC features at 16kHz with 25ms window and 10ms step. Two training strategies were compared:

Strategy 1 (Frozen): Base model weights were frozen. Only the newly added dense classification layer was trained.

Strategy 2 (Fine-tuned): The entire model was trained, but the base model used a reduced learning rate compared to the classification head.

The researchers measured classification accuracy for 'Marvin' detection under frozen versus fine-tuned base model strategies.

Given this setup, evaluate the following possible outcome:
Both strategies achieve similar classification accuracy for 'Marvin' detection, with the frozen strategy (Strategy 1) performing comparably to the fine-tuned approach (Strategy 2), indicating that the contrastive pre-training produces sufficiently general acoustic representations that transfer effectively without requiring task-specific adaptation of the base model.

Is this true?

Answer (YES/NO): NO